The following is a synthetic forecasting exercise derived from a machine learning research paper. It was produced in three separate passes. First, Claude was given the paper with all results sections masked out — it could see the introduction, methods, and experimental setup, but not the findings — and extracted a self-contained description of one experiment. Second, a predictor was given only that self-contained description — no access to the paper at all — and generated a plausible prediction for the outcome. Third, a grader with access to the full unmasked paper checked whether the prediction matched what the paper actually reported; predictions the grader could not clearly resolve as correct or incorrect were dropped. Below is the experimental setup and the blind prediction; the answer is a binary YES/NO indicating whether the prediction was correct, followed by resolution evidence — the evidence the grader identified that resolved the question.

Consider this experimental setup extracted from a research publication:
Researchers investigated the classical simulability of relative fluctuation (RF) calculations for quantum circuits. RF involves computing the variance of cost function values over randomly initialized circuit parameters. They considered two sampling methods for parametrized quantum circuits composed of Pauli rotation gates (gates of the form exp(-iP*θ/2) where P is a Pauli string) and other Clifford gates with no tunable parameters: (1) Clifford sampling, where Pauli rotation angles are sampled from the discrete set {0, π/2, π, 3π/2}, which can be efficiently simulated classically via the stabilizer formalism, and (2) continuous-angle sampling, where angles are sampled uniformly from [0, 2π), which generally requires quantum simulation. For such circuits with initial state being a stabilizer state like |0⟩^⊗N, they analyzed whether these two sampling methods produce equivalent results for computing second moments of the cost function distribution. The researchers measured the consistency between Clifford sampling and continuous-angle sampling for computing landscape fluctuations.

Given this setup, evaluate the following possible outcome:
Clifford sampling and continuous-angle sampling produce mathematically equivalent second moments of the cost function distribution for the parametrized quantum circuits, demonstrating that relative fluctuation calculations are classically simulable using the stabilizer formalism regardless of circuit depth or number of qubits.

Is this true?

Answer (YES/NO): YES